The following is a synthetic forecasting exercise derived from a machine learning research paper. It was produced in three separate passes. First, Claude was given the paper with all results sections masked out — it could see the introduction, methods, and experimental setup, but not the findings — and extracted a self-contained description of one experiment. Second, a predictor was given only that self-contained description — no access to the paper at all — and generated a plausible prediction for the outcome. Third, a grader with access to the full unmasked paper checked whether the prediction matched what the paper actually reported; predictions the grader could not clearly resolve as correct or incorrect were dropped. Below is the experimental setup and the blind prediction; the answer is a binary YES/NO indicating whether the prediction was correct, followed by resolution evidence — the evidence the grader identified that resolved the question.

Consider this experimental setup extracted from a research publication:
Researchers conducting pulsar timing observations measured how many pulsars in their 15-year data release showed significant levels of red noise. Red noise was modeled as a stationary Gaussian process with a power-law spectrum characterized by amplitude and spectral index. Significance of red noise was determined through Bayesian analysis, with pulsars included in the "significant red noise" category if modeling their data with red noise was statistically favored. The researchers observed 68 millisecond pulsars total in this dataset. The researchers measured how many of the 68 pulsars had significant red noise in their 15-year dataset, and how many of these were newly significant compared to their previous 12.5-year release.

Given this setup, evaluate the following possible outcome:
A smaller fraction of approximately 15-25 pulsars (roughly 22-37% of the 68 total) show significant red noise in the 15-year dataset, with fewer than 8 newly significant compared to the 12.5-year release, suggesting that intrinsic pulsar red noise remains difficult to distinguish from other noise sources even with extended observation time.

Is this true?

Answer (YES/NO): NO